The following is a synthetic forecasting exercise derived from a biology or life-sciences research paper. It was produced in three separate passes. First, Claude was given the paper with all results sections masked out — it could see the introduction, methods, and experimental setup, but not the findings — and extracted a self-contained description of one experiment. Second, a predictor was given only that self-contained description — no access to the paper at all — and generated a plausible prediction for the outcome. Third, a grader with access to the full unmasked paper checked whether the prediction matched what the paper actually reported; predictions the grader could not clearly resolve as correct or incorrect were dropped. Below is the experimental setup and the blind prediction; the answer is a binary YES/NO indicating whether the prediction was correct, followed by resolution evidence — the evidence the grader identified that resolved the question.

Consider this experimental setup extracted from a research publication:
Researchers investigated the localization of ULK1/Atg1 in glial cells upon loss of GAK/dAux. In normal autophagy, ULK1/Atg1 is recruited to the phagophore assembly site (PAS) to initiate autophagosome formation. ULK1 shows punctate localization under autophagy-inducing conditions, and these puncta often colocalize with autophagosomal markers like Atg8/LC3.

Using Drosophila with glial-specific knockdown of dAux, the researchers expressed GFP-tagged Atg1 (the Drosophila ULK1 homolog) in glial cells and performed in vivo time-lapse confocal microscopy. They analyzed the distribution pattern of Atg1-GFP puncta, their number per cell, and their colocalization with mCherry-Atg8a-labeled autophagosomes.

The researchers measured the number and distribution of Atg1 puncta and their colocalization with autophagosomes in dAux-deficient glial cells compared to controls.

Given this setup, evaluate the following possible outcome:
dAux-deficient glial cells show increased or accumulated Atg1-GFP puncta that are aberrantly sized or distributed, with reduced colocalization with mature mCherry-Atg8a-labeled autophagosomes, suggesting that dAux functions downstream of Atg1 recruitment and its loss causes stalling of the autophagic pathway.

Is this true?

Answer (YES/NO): NO